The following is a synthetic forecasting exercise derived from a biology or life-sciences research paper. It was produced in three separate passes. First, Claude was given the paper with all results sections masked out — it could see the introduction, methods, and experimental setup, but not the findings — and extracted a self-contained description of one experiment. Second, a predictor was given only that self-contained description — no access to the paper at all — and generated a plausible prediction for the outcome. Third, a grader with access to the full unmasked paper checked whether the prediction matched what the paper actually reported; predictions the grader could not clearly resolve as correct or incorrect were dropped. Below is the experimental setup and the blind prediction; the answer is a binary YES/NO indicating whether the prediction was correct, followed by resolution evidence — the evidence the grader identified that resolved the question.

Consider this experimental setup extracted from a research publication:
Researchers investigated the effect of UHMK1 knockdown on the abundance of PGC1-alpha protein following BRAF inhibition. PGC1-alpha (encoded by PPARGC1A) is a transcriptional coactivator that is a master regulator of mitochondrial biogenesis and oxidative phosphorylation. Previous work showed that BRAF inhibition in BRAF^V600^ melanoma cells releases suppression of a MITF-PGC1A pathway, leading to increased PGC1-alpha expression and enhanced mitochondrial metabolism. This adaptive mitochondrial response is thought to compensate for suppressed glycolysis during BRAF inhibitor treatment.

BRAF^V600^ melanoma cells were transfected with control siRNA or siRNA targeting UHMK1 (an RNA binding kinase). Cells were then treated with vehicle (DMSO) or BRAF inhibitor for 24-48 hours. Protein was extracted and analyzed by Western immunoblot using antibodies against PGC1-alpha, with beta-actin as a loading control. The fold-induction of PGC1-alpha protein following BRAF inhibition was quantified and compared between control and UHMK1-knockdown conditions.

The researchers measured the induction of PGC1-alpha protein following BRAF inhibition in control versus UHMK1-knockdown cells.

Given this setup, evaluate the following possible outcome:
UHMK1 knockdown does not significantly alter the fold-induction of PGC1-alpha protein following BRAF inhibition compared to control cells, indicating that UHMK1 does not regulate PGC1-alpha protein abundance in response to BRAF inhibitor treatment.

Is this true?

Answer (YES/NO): YES